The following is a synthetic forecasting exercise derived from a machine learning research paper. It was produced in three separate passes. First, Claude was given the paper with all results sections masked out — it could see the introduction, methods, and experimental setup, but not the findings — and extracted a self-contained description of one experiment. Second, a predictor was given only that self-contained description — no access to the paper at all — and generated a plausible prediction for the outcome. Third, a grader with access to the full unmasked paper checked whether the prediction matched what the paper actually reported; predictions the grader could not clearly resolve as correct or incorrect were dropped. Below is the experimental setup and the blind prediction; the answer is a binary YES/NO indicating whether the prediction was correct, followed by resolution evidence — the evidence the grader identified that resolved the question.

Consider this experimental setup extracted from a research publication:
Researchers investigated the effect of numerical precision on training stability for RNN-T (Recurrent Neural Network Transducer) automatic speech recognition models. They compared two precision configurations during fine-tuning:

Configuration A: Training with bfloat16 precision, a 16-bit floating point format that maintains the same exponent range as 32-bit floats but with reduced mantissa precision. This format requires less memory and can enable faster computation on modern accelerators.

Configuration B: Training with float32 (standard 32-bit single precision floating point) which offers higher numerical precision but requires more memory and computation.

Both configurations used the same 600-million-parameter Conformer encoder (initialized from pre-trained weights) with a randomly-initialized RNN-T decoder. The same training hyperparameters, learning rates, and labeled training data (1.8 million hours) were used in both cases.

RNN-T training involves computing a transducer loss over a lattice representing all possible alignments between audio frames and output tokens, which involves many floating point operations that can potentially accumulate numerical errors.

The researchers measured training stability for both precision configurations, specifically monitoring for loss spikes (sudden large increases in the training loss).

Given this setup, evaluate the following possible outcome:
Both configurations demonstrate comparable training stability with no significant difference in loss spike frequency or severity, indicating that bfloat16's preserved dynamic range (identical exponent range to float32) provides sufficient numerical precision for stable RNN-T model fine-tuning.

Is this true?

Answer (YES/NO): NO